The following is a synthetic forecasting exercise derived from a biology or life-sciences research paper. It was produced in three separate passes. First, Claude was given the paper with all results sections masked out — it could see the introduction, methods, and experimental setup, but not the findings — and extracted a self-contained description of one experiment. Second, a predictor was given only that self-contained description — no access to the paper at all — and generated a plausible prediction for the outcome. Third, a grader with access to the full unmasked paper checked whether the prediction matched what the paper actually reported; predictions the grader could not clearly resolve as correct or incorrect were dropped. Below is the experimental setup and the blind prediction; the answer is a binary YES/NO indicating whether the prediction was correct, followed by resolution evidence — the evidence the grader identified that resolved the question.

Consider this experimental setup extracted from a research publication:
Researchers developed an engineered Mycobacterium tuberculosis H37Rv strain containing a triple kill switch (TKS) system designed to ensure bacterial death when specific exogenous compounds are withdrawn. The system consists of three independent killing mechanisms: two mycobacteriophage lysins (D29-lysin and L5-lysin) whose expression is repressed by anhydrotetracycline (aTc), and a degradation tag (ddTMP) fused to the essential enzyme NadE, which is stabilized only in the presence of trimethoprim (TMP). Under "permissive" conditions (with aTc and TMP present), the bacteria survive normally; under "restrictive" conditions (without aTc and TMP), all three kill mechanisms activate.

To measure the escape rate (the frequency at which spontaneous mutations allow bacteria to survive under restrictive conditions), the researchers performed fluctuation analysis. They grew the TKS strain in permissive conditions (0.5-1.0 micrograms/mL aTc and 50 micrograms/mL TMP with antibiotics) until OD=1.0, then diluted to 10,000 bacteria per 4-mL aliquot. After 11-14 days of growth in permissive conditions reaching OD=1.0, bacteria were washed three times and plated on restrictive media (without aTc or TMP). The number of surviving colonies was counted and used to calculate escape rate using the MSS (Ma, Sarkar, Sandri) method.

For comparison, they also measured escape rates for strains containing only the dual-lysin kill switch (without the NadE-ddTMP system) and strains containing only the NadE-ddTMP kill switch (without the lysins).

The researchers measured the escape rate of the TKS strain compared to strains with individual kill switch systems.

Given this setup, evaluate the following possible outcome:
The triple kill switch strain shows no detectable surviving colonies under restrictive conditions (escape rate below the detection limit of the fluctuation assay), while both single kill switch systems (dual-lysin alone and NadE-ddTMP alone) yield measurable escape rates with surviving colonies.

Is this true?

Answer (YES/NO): YES